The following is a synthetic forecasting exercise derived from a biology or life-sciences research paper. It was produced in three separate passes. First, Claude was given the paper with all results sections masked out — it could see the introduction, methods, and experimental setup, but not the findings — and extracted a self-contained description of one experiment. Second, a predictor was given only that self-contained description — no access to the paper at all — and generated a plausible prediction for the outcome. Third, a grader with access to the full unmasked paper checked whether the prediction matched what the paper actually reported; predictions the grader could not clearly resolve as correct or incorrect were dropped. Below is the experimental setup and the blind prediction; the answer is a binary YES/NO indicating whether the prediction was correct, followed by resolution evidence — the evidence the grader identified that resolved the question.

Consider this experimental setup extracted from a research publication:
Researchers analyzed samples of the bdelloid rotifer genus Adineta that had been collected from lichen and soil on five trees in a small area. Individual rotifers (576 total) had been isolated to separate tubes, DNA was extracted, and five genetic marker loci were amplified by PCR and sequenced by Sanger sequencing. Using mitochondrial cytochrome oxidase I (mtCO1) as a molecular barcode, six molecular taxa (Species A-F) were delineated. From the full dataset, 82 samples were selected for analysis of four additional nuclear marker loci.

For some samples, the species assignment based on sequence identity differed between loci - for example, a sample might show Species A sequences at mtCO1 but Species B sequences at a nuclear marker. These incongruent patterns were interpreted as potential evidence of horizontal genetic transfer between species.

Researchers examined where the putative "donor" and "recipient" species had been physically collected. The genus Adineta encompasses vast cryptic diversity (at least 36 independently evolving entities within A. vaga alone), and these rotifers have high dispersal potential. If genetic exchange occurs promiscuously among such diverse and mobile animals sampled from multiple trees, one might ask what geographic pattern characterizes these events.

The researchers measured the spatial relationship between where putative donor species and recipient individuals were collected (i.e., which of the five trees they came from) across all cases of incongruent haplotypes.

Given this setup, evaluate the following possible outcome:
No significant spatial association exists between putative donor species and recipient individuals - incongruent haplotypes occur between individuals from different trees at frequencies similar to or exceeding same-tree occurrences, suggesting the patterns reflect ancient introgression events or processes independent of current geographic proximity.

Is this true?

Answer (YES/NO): NO